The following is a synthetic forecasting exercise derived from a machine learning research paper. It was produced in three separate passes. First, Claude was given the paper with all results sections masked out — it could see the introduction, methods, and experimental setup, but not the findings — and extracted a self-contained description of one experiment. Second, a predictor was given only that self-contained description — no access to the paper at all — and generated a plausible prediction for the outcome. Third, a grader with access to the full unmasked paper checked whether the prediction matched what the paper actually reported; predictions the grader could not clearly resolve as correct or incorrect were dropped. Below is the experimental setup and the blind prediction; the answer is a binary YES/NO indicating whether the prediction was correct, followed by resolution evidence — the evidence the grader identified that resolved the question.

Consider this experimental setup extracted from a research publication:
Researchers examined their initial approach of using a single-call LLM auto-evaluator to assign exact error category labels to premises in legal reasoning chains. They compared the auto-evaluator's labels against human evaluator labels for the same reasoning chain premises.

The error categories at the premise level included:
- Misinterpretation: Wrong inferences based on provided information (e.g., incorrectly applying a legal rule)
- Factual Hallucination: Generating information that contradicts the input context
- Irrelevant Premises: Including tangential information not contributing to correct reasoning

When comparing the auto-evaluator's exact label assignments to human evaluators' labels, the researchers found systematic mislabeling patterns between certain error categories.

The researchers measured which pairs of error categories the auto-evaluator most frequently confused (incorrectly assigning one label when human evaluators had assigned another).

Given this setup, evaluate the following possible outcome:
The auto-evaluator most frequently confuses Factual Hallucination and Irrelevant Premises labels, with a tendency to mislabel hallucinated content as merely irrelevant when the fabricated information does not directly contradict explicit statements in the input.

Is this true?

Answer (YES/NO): NO